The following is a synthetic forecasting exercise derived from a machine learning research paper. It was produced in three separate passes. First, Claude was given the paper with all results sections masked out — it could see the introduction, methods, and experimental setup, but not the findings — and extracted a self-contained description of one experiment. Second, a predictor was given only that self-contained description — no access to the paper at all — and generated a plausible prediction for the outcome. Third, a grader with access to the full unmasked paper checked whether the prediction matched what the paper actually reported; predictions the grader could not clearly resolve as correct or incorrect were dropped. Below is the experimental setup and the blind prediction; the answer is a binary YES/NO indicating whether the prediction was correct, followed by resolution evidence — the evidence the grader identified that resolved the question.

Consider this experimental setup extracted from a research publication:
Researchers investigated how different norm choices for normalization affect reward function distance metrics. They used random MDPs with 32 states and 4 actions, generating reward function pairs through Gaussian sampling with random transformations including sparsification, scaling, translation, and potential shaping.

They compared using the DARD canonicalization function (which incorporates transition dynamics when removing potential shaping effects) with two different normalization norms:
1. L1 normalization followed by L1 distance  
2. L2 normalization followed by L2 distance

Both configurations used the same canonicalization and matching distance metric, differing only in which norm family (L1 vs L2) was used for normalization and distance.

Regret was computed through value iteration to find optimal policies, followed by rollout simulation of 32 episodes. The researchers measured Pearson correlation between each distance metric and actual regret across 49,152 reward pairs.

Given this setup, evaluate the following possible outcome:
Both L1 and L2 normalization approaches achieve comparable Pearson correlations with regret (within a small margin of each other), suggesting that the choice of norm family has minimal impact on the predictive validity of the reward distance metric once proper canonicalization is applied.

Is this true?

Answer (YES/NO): NO